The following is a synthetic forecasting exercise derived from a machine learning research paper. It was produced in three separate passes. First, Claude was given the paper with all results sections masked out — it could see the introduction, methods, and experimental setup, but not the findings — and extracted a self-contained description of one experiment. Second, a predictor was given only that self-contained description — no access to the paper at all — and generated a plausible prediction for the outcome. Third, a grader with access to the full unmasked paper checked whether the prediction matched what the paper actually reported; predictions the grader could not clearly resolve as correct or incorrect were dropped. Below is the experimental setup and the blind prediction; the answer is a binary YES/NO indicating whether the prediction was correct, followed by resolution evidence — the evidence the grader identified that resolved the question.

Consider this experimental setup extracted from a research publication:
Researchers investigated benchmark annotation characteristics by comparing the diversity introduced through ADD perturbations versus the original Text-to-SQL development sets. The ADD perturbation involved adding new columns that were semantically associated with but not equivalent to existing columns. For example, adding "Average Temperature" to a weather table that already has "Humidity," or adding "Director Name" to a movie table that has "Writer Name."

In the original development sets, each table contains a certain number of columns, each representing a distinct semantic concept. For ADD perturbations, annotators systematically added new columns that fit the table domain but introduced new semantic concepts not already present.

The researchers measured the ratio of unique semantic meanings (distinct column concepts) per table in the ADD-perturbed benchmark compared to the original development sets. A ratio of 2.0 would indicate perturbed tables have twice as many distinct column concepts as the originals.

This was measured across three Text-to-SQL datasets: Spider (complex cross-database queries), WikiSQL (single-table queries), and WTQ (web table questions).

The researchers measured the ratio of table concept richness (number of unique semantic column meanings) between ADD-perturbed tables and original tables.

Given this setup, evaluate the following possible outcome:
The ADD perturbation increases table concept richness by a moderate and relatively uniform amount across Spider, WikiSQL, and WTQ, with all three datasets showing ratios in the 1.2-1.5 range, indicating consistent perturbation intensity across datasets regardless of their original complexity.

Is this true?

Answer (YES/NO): NO